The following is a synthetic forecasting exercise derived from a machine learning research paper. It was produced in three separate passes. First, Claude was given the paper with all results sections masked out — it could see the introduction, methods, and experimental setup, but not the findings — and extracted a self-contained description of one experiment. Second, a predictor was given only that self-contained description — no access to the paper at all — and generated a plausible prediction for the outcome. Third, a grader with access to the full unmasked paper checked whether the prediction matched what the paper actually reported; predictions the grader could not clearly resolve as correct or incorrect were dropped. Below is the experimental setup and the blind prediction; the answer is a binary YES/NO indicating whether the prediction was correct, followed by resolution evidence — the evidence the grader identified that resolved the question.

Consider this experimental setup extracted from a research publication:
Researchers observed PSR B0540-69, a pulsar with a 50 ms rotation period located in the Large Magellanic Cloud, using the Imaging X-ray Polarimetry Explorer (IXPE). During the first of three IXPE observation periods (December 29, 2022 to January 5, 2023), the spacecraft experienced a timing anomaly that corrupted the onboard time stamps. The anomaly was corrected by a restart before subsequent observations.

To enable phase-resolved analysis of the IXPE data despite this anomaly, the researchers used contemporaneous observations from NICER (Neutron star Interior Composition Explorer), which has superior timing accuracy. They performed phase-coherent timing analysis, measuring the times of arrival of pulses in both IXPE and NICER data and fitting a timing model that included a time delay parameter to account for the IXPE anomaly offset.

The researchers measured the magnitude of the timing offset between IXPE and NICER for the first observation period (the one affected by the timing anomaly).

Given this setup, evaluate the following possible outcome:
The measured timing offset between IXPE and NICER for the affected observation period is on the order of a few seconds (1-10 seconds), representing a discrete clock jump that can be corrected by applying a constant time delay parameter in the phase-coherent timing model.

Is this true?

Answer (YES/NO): NO